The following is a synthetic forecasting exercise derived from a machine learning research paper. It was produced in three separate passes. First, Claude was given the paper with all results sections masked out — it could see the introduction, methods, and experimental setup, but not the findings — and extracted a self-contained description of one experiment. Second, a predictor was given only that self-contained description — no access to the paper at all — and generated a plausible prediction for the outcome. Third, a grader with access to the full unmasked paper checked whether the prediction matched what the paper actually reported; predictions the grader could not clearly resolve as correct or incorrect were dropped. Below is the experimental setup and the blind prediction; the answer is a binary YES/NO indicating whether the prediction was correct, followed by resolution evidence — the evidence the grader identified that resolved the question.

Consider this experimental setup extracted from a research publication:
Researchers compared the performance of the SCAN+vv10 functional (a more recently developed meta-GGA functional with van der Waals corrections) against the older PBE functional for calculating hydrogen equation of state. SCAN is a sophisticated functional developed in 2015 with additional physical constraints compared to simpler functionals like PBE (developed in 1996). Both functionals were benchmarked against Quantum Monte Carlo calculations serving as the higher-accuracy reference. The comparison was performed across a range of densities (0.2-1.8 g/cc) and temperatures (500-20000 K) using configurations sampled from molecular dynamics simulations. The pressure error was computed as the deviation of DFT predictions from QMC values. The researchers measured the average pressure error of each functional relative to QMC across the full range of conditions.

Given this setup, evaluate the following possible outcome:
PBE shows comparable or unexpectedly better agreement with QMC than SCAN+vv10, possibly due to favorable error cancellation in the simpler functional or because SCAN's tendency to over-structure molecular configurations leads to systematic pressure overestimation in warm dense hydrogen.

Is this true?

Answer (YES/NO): NO